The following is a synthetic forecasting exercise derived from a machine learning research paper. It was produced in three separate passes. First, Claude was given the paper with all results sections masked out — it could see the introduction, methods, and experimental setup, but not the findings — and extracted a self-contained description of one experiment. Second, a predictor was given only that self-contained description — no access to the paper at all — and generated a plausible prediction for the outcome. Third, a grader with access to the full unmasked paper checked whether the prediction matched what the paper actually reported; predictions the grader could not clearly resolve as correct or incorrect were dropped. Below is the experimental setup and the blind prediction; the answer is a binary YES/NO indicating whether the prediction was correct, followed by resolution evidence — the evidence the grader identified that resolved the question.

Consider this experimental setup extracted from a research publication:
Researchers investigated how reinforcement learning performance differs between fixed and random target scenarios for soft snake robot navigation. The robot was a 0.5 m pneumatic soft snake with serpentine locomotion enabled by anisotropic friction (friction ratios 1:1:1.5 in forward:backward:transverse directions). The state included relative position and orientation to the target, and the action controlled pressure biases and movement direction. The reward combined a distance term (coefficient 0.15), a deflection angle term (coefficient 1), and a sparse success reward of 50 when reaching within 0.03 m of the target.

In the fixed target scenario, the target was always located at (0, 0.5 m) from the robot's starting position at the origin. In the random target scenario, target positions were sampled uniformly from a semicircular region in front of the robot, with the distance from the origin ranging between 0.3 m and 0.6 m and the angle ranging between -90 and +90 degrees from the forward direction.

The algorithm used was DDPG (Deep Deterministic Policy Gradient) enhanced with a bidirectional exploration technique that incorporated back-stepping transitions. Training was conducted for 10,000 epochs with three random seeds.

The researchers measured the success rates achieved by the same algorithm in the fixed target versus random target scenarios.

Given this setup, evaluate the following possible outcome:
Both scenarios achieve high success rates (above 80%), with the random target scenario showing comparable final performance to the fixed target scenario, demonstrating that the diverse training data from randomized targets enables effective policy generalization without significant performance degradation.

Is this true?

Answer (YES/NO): YES